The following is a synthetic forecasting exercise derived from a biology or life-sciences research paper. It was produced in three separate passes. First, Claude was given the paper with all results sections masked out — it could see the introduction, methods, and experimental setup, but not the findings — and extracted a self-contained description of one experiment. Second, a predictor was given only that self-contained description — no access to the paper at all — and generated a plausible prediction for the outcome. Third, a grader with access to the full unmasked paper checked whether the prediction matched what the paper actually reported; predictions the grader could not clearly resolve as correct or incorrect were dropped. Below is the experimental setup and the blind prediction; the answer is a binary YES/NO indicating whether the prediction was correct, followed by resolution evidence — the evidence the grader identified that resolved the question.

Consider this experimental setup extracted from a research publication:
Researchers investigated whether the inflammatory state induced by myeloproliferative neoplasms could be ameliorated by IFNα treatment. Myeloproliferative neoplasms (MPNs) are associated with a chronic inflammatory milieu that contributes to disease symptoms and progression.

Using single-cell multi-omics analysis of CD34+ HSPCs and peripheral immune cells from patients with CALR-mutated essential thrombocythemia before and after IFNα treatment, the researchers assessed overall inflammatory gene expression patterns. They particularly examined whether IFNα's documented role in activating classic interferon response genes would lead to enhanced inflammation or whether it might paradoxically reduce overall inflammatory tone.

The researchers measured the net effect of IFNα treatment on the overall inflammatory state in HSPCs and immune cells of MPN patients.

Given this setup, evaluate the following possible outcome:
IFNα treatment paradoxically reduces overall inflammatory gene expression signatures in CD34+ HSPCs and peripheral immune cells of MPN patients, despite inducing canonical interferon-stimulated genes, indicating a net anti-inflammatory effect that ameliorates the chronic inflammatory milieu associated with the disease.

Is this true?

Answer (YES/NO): YES